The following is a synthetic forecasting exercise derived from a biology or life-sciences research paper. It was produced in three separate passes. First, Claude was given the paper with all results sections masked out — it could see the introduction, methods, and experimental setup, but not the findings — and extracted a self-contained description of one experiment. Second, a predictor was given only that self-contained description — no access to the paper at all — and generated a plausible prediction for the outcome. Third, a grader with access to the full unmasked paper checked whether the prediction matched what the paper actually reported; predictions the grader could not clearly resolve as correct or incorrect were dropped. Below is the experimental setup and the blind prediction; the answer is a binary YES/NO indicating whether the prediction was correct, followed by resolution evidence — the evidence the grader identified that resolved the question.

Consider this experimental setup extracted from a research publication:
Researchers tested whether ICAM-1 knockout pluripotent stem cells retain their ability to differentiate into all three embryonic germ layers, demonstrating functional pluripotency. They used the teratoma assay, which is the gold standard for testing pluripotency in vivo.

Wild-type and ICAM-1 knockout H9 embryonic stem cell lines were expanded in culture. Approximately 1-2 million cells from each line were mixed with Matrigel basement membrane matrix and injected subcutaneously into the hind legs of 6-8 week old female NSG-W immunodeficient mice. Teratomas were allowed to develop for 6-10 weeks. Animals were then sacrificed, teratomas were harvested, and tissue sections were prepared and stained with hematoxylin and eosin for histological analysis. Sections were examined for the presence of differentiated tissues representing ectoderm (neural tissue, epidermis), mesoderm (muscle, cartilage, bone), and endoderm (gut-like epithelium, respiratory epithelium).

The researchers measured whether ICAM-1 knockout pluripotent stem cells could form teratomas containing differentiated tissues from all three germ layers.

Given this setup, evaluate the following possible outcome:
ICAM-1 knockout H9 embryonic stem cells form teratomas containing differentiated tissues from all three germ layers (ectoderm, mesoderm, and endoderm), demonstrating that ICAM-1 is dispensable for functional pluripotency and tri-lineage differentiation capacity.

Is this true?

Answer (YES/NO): YES